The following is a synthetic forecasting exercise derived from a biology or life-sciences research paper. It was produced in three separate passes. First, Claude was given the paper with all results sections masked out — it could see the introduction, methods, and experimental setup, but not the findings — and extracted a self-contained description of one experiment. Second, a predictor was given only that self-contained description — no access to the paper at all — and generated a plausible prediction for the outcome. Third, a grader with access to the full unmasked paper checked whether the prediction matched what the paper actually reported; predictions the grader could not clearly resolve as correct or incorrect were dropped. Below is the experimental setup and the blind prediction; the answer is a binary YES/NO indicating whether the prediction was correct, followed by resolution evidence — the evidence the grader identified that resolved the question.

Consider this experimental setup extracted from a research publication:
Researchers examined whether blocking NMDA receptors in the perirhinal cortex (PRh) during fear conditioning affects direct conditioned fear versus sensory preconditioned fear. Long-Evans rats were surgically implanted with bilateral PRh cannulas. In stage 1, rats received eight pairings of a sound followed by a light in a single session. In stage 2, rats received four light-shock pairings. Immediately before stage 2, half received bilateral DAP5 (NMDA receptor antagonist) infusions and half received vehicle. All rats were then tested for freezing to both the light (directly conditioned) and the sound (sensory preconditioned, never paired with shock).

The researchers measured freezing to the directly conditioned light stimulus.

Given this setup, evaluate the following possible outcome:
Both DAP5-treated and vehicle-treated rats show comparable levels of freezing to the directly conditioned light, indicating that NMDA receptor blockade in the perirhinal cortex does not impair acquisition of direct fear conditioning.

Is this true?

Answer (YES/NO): YES